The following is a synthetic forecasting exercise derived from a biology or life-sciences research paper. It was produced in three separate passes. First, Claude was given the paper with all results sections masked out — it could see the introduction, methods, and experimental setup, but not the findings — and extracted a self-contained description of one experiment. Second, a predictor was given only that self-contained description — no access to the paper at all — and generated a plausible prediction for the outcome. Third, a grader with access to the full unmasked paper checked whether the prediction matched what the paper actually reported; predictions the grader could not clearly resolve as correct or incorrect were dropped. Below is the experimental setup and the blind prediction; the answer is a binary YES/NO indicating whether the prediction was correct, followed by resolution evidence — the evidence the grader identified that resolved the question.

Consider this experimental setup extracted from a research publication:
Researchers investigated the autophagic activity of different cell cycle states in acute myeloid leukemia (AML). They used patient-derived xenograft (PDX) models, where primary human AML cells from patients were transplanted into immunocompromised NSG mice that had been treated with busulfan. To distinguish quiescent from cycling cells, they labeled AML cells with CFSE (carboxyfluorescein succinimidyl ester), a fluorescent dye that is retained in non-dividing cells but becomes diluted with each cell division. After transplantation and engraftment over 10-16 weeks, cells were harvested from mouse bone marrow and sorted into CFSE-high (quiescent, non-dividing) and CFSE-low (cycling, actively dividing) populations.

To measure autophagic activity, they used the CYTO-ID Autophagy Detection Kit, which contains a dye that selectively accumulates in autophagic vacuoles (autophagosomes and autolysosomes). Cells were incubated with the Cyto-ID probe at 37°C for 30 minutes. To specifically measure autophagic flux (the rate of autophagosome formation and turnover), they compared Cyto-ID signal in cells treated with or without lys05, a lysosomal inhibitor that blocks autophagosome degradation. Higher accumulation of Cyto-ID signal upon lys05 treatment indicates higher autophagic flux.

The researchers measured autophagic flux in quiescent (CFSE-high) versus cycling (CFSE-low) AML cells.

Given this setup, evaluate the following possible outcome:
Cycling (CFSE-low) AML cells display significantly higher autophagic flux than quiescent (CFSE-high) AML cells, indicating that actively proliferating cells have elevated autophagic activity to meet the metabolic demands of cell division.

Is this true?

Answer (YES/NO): NO